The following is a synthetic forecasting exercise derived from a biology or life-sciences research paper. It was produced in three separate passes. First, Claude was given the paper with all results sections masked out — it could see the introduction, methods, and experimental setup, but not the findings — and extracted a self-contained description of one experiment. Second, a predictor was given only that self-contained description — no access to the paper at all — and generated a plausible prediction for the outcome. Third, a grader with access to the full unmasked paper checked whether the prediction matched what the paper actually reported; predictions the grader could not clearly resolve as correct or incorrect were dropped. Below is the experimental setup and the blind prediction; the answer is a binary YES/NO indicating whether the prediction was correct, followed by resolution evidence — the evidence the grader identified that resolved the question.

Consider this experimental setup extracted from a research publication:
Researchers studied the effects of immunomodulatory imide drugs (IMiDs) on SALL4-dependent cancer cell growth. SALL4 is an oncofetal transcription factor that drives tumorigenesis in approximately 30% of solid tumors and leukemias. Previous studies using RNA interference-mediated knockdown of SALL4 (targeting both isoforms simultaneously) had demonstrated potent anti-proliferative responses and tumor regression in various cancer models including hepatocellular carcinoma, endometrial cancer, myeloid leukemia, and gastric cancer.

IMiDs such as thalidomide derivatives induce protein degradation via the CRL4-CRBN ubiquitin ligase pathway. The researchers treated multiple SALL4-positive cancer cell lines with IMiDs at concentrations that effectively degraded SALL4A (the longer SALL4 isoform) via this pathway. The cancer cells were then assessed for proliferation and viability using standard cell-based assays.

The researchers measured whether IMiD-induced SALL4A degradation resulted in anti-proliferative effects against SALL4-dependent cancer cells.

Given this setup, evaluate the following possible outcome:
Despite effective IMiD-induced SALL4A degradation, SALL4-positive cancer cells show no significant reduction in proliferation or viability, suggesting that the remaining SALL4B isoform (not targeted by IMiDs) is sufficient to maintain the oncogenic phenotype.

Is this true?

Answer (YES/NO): YES